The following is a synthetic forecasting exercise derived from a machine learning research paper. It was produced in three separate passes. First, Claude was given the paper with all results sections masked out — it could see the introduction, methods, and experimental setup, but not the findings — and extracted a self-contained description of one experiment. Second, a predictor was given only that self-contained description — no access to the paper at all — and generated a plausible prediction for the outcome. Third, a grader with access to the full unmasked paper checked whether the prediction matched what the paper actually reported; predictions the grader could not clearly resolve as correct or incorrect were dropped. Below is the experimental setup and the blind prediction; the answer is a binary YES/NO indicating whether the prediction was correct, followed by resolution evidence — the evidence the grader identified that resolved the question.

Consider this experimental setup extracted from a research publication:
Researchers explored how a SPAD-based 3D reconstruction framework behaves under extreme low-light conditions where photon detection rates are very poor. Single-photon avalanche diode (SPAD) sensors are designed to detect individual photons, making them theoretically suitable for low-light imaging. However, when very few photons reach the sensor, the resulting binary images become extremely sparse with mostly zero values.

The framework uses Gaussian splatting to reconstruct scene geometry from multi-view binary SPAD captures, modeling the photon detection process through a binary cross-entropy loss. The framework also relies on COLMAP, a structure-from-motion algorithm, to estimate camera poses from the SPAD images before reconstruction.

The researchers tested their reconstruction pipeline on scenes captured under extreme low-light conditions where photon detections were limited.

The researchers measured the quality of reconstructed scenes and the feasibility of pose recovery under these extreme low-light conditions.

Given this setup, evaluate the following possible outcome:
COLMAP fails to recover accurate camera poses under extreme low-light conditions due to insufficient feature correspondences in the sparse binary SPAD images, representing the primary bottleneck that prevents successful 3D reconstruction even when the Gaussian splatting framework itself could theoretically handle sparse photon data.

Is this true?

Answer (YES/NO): NO